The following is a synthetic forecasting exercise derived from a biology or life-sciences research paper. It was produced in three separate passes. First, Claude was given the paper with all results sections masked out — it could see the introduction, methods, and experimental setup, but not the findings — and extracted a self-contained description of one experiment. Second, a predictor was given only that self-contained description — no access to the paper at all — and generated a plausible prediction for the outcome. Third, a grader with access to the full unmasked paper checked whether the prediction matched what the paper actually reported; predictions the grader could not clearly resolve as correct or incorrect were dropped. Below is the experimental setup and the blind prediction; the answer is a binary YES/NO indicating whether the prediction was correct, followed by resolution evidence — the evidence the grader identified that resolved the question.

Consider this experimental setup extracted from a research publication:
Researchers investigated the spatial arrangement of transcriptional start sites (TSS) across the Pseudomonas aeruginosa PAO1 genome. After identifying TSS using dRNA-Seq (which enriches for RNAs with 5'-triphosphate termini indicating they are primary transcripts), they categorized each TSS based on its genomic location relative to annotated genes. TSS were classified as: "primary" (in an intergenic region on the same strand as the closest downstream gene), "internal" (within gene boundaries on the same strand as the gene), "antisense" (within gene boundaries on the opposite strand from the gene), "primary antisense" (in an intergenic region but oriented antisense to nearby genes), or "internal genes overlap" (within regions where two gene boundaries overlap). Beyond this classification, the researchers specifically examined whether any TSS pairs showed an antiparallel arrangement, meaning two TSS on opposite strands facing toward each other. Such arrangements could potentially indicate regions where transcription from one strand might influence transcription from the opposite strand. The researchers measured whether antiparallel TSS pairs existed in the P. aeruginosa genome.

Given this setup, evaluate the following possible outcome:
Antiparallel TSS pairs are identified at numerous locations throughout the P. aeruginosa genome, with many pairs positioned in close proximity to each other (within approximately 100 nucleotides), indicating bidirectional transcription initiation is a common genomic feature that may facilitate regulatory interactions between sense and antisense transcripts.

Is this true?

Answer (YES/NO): NO